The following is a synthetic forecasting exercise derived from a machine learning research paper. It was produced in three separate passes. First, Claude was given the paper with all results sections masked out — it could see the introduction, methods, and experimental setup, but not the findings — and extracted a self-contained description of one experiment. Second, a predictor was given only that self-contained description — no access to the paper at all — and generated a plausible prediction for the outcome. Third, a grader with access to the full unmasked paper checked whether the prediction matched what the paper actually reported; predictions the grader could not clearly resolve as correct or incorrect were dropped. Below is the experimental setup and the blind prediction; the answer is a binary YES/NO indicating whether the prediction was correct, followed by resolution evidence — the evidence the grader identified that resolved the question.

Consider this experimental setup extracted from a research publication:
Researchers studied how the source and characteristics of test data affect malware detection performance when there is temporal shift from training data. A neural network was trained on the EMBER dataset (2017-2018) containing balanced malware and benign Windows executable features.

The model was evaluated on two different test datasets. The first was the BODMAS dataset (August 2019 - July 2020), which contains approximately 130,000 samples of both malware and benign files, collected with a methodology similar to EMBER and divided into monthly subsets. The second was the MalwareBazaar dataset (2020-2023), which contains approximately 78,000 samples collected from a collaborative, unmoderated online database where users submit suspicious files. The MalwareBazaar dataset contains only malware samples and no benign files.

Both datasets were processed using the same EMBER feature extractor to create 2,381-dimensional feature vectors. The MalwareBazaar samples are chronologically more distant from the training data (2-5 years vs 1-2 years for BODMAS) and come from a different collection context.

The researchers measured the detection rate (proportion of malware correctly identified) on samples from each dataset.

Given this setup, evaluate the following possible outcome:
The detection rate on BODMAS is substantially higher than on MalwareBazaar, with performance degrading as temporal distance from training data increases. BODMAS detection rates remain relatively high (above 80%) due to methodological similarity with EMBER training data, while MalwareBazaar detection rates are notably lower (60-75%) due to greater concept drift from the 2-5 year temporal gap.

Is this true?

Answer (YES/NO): NO